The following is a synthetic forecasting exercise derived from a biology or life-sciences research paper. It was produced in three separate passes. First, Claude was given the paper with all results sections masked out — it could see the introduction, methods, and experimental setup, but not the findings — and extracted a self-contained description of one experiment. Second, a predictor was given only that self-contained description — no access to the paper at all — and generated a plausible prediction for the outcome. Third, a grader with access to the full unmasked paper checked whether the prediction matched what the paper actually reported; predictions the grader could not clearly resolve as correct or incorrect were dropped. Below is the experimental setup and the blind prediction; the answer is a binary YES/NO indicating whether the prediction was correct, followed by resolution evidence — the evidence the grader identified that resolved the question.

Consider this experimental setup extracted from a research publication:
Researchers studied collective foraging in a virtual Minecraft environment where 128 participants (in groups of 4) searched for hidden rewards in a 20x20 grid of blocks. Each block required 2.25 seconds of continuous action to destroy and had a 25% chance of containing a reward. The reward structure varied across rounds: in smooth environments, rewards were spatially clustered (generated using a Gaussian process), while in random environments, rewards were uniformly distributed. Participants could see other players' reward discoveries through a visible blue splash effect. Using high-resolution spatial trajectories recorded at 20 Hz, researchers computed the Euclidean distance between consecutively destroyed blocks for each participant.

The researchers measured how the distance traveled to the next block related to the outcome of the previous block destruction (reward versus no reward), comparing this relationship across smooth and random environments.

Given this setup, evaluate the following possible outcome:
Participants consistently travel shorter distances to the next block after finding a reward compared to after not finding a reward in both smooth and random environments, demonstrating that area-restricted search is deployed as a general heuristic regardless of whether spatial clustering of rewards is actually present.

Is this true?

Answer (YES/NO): NO